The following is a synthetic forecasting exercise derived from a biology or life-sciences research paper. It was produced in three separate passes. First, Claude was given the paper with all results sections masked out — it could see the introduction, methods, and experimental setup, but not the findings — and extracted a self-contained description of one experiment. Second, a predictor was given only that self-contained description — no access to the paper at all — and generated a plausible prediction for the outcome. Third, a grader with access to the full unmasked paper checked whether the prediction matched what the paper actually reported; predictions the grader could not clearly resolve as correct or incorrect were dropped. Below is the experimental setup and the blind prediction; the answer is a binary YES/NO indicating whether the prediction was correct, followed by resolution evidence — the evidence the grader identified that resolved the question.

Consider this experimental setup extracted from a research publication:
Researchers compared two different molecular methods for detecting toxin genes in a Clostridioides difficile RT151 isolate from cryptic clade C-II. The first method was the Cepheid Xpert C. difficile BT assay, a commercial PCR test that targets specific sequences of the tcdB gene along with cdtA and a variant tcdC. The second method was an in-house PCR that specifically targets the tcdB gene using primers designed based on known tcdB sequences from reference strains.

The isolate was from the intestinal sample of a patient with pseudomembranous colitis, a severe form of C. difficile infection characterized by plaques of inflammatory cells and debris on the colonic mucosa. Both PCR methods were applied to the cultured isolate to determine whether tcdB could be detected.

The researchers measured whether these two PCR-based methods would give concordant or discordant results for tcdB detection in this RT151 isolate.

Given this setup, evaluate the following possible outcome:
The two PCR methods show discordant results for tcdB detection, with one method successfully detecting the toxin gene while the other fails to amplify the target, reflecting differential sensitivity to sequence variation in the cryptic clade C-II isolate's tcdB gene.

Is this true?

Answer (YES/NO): YES